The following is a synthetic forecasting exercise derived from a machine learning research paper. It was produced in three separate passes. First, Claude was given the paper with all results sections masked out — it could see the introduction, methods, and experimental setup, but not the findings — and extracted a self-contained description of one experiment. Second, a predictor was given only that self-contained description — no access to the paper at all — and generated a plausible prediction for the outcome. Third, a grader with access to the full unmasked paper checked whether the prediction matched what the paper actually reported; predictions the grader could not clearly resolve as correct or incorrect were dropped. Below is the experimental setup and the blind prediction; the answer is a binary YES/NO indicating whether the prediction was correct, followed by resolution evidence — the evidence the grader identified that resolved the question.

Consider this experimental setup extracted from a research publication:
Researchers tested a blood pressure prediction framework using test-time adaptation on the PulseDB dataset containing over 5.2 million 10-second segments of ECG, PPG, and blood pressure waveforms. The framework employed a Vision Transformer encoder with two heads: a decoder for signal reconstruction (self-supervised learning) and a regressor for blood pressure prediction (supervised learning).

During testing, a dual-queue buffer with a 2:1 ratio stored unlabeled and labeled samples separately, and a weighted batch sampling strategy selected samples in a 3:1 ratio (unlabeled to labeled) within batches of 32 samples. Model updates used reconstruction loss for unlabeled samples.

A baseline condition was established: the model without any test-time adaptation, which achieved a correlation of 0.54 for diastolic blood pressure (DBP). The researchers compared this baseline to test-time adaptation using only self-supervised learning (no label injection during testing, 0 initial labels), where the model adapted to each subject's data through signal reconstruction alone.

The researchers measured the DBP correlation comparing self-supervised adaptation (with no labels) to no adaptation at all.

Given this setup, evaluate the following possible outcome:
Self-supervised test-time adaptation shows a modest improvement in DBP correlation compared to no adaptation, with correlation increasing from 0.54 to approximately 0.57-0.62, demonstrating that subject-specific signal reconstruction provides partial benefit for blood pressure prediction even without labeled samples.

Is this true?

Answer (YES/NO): NO